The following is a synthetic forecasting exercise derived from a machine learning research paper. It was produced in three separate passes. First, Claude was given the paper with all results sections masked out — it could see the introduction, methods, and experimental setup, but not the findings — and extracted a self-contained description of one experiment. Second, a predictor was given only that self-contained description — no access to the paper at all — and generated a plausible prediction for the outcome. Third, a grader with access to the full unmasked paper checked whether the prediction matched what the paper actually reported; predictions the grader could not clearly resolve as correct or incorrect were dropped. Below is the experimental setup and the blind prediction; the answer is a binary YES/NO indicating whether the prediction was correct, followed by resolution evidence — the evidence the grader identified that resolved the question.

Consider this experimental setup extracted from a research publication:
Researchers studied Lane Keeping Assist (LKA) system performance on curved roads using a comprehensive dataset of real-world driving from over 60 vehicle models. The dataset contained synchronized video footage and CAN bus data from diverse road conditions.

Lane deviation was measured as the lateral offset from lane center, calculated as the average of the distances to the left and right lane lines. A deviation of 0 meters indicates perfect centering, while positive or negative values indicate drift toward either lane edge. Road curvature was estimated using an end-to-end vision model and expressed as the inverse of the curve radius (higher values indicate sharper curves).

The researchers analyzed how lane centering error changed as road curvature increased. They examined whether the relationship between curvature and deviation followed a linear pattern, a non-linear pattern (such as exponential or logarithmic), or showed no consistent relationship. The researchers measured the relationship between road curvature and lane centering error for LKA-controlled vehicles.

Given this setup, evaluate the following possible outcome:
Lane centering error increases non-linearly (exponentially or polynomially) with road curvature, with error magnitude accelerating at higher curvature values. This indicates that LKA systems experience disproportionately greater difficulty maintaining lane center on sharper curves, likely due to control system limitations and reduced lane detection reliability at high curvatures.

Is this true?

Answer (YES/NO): NO